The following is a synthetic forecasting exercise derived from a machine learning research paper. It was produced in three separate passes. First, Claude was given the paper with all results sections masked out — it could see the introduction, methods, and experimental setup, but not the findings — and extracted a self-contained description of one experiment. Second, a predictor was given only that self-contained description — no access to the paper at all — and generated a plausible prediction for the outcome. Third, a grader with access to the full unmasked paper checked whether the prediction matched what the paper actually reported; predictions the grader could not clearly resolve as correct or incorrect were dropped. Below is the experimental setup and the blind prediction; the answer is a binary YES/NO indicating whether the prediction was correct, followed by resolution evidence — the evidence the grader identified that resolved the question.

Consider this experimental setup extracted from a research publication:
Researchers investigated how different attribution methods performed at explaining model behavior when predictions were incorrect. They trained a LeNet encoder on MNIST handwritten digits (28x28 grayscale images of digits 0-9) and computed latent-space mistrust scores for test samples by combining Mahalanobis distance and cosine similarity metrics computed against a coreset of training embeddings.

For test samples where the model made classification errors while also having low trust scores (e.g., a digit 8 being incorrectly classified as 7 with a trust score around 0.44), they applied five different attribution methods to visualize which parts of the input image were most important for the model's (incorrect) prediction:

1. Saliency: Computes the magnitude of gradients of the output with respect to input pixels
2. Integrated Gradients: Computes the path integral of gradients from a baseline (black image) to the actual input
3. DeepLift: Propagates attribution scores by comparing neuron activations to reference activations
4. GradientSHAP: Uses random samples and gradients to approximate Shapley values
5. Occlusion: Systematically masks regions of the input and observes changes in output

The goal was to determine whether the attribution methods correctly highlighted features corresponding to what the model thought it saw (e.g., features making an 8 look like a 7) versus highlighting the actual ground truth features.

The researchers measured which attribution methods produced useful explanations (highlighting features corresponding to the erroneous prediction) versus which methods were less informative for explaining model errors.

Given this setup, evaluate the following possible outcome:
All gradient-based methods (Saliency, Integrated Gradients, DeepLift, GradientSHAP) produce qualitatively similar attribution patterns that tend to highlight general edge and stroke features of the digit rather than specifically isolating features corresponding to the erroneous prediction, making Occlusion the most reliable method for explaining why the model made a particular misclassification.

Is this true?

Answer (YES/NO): NO